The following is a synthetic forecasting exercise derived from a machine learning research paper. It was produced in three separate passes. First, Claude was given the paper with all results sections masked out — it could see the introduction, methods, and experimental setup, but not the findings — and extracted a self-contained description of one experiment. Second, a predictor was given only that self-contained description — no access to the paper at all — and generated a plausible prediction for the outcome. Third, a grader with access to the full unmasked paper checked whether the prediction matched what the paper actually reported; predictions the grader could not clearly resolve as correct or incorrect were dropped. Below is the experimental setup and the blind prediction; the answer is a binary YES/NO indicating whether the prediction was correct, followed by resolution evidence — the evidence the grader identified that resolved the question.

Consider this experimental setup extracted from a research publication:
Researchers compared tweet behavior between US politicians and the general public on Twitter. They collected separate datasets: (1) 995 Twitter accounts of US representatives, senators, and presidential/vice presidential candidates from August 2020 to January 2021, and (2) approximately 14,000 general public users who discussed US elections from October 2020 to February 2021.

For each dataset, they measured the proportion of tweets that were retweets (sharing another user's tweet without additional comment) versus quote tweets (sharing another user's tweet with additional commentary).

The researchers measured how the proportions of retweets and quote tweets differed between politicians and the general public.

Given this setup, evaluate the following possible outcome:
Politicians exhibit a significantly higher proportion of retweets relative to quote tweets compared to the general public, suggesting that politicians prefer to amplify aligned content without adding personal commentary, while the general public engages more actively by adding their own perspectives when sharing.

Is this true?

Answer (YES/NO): NO